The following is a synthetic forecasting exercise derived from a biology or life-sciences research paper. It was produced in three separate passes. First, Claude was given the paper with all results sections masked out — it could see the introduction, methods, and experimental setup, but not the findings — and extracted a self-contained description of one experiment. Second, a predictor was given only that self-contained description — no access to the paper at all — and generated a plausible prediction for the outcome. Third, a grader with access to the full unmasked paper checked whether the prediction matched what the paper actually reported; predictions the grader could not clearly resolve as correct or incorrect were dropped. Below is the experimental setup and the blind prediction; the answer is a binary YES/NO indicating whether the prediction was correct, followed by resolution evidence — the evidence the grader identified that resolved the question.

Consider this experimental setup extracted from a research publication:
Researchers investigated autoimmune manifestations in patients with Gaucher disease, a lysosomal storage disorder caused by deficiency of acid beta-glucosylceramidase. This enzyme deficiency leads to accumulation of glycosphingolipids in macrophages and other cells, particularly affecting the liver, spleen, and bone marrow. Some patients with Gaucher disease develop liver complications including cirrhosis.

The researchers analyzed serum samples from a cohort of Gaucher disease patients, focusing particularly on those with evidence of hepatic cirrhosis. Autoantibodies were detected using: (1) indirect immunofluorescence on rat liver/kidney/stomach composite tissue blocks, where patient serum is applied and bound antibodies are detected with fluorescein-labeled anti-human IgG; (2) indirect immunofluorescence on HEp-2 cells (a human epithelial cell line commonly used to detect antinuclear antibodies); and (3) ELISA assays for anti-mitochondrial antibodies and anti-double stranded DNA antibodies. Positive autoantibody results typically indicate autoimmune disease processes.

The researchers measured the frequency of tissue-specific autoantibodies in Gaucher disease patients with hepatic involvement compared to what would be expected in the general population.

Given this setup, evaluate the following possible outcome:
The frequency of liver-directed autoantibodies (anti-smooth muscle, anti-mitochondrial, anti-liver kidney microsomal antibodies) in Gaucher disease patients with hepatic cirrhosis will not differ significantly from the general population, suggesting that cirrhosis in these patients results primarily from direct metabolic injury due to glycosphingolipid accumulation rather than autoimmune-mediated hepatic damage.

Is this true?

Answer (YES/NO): NO